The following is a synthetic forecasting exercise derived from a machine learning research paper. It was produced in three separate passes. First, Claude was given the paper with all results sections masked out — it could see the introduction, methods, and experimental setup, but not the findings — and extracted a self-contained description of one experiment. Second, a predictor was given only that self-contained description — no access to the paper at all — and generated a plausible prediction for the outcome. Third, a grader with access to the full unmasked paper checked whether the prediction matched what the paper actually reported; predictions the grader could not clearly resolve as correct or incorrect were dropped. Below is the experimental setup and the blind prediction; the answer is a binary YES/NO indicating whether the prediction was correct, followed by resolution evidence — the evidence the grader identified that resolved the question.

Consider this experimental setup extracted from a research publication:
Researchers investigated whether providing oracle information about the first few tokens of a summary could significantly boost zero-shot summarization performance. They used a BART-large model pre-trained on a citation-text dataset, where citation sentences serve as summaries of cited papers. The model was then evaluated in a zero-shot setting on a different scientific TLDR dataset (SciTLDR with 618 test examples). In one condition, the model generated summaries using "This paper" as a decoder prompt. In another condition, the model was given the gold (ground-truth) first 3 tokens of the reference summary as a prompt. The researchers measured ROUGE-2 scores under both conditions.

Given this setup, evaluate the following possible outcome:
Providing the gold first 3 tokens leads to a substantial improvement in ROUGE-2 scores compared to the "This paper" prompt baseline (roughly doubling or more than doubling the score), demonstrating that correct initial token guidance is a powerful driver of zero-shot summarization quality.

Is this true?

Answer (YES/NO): NO